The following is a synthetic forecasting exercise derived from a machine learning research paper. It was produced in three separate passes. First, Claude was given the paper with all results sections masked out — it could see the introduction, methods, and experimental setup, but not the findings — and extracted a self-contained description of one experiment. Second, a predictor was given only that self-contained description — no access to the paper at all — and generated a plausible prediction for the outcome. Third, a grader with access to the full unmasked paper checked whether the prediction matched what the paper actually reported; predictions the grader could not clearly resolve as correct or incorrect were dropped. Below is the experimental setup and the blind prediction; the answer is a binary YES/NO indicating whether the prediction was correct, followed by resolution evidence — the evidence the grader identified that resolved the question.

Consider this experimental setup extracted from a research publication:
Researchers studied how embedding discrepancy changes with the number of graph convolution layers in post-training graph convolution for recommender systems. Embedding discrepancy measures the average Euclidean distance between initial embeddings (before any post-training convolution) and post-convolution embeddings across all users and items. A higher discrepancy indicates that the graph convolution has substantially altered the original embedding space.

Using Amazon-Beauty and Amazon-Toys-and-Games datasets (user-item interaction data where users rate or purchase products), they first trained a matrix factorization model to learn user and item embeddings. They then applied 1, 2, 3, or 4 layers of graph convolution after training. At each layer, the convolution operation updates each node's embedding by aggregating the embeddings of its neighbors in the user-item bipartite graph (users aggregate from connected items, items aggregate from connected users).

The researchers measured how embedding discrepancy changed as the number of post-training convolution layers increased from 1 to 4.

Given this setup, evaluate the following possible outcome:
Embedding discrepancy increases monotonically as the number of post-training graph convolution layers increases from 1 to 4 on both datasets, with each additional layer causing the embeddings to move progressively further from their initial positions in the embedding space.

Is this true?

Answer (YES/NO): YES